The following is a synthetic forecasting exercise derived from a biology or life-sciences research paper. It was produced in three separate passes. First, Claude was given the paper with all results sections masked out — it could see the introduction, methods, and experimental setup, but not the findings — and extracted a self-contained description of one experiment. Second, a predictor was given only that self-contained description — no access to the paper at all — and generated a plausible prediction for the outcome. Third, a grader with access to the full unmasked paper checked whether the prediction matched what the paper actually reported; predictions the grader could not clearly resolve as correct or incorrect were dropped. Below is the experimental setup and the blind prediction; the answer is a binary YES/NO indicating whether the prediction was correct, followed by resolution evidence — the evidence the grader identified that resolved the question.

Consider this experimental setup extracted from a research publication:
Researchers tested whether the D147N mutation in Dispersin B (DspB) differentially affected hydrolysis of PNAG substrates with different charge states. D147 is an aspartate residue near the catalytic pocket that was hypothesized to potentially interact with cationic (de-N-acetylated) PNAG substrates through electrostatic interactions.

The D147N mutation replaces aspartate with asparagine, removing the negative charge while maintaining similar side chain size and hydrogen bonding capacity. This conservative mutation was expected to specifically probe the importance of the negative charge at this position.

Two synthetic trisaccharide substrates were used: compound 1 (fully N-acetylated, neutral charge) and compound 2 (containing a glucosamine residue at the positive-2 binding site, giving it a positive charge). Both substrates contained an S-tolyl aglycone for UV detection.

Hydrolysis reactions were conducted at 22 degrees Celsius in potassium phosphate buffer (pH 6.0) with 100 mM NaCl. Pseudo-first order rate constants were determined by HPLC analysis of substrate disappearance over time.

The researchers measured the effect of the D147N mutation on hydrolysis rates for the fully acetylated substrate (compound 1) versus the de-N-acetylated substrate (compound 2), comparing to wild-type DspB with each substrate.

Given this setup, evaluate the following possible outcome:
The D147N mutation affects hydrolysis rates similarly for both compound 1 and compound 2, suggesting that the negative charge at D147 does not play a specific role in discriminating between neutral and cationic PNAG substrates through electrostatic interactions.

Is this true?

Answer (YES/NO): NO